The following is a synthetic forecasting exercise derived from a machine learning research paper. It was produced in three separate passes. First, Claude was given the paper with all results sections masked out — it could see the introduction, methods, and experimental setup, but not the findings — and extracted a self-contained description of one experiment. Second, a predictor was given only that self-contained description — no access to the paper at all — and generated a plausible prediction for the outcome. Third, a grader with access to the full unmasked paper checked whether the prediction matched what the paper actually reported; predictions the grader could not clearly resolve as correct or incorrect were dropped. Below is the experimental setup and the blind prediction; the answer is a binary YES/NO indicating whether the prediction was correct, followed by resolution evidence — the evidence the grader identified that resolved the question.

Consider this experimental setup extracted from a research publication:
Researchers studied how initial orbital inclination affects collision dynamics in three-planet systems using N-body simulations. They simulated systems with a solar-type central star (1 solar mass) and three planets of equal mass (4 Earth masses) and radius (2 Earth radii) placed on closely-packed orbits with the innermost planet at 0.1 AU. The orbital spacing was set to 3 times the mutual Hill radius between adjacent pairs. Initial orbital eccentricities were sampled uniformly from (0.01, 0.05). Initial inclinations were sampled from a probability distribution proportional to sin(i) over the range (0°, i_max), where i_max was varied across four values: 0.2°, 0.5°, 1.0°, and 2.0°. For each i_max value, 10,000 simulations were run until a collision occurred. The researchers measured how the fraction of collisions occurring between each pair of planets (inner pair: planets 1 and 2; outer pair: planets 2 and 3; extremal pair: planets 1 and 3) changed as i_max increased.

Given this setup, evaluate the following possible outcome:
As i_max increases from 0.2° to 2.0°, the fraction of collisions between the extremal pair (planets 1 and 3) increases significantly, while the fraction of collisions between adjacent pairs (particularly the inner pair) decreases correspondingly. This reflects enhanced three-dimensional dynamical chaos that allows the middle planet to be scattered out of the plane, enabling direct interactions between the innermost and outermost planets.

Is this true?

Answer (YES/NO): NO